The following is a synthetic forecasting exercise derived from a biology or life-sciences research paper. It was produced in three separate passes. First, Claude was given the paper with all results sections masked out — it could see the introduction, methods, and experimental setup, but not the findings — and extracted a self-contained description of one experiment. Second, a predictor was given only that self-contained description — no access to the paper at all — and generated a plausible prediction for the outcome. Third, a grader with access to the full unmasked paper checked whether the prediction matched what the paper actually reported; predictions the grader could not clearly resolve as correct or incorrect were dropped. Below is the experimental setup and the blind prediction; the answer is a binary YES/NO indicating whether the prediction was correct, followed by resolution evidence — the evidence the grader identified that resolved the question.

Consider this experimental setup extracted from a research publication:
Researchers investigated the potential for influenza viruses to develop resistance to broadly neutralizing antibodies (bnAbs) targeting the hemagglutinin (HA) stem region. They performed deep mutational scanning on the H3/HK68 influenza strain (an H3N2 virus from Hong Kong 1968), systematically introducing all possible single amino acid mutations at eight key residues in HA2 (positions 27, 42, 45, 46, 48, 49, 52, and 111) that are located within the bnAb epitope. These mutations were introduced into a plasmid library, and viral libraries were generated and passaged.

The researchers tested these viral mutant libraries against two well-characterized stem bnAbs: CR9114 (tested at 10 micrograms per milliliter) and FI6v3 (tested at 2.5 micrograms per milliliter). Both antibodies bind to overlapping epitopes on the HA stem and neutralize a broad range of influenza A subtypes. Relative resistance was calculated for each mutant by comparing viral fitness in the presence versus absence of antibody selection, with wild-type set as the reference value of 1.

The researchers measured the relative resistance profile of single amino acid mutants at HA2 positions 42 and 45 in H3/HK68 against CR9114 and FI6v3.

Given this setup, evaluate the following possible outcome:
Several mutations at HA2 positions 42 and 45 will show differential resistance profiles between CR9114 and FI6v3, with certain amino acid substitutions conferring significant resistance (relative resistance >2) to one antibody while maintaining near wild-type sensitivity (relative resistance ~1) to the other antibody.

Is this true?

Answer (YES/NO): NO